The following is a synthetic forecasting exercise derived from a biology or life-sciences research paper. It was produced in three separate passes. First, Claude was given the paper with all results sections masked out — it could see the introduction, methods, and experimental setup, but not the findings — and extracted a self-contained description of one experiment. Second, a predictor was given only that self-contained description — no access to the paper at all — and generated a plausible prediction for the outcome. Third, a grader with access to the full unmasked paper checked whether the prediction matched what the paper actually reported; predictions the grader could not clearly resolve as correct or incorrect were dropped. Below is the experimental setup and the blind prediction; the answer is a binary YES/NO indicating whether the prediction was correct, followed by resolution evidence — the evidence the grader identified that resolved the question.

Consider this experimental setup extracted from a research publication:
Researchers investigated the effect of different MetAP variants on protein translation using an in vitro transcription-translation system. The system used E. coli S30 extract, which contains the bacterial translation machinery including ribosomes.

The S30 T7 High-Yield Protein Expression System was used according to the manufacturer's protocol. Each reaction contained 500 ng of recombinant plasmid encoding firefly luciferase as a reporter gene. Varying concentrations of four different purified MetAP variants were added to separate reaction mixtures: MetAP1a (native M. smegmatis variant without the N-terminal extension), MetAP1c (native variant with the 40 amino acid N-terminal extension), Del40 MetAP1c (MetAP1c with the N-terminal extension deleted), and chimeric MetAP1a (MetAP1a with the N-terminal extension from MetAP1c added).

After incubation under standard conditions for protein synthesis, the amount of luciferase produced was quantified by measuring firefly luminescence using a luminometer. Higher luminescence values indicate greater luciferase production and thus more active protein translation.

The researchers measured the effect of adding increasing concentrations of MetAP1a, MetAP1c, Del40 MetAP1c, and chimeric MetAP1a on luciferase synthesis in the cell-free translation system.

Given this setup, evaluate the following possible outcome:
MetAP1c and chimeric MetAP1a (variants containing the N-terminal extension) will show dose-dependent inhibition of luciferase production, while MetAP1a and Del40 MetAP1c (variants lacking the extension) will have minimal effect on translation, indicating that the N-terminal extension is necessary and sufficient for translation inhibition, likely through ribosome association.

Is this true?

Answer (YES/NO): YES